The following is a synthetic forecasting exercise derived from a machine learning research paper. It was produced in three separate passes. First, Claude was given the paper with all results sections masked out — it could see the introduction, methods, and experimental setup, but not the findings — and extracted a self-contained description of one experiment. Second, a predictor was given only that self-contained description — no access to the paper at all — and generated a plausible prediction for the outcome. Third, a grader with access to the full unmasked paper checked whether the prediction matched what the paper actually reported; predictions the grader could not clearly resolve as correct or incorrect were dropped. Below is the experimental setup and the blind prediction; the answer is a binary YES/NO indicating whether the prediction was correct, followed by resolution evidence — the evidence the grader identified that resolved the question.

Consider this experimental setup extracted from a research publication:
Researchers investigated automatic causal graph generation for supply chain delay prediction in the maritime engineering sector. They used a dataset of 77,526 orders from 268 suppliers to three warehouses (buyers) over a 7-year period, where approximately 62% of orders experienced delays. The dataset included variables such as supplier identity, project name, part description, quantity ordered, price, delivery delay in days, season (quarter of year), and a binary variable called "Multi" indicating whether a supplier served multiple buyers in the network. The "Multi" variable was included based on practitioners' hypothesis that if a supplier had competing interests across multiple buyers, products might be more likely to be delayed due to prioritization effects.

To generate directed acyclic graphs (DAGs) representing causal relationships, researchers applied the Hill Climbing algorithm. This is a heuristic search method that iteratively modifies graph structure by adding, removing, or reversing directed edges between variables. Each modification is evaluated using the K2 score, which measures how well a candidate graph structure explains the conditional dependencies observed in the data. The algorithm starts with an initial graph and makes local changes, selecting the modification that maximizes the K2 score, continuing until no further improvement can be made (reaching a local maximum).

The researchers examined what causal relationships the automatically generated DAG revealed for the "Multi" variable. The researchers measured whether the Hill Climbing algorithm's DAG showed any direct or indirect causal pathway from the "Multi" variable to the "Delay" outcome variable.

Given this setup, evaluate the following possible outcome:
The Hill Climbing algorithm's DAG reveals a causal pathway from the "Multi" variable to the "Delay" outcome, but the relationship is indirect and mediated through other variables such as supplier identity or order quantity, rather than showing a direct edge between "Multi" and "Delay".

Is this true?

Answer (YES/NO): NO